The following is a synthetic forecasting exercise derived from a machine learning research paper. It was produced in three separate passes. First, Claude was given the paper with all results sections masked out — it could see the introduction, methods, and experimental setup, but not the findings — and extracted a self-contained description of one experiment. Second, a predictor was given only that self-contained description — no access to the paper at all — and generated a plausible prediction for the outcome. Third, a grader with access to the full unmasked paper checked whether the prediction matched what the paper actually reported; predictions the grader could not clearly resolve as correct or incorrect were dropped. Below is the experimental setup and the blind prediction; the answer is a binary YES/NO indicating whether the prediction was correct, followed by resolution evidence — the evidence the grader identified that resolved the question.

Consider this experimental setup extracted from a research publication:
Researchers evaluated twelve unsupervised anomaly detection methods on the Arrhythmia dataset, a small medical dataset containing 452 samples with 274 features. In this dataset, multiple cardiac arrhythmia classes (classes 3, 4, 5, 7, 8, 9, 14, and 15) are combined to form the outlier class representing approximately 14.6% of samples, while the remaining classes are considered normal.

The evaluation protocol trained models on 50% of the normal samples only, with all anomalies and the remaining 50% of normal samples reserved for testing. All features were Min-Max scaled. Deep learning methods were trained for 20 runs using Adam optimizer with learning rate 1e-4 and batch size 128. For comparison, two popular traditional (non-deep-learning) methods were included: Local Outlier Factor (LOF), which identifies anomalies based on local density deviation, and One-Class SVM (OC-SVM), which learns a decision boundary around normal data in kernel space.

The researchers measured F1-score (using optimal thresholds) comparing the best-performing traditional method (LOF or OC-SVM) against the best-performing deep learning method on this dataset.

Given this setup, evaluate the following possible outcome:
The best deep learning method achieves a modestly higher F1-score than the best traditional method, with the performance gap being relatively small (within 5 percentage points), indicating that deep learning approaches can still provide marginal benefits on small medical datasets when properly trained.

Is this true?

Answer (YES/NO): NO